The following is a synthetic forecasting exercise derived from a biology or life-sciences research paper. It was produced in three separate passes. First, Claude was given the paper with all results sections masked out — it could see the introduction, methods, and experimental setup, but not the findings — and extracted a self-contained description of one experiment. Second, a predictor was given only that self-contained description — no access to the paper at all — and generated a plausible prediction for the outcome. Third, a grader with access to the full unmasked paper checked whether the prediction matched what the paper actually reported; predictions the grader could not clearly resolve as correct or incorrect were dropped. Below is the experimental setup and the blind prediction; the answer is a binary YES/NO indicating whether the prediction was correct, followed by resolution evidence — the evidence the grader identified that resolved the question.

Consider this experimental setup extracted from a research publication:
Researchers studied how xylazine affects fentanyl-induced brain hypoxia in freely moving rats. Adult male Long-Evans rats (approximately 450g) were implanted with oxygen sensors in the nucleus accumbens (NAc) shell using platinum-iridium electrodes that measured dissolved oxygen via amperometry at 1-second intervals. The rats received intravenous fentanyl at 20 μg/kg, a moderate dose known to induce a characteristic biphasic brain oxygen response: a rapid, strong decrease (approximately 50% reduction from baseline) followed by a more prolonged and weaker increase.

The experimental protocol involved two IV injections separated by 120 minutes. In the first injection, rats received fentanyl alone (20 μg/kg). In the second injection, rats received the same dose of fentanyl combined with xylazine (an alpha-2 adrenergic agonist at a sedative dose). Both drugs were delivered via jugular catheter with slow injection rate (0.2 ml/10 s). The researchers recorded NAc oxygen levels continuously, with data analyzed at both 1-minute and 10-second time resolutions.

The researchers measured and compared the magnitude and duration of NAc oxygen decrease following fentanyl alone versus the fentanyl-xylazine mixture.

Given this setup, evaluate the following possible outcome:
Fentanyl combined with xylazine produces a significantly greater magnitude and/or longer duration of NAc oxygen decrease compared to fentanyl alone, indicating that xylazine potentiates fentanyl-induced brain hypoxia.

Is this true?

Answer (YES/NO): YES